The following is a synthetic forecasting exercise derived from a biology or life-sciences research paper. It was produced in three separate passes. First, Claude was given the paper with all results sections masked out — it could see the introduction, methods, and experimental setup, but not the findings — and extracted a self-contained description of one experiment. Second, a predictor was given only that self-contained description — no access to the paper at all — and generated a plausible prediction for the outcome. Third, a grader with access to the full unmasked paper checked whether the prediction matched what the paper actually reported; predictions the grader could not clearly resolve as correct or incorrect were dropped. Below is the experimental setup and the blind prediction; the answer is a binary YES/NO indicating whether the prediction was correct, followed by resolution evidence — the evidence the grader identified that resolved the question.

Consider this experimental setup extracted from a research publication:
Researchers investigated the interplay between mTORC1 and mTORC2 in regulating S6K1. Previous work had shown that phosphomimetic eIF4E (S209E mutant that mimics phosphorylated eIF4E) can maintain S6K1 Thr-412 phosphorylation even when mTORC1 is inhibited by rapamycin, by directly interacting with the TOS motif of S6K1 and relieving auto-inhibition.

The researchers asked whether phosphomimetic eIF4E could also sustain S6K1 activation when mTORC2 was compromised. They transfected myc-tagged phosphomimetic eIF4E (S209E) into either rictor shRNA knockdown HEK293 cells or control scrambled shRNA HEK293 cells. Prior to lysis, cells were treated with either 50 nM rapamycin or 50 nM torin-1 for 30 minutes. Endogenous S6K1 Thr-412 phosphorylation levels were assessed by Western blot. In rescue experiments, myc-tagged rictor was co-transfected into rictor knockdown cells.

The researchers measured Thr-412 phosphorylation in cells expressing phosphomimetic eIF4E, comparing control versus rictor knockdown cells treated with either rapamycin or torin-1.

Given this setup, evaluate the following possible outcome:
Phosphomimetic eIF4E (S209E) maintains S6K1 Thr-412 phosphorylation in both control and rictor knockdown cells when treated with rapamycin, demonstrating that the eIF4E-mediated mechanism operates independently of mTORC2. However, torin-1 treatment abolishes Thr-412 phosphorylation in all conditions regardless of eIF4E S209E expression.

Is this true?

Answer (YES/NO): NO